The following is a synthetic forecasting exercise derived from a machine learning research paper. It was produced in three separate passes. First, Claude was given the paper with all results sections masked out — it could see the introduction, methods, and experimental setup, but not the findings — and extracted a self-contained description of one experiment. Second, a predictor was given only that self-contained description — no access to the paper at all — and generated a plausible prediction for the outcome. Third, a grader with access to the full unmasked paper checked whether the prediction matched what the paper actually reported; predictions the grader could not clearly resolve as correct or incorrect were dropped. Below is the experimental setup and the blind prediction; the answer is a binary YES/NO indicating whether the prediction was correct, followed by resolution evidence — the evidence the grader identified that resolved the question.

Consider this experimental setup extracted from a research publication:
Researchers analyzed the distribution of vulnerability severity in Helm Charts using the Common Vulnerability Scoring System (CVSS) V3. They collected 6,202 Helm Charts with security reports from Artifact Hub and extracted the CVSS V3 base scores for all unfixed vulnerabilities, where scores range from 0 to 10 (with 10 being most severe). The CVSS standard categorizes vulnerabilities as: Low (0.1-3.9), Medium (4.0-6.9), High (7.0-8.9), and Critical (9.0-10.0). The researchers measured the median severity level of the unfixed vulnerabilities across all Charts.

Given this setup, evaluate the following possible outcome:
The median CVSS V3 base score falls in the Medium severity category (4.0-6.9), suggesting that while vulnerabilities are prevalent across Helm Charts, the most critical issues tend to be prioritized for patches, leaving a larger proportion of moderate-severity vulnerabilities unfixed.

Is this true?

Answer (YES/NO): NO